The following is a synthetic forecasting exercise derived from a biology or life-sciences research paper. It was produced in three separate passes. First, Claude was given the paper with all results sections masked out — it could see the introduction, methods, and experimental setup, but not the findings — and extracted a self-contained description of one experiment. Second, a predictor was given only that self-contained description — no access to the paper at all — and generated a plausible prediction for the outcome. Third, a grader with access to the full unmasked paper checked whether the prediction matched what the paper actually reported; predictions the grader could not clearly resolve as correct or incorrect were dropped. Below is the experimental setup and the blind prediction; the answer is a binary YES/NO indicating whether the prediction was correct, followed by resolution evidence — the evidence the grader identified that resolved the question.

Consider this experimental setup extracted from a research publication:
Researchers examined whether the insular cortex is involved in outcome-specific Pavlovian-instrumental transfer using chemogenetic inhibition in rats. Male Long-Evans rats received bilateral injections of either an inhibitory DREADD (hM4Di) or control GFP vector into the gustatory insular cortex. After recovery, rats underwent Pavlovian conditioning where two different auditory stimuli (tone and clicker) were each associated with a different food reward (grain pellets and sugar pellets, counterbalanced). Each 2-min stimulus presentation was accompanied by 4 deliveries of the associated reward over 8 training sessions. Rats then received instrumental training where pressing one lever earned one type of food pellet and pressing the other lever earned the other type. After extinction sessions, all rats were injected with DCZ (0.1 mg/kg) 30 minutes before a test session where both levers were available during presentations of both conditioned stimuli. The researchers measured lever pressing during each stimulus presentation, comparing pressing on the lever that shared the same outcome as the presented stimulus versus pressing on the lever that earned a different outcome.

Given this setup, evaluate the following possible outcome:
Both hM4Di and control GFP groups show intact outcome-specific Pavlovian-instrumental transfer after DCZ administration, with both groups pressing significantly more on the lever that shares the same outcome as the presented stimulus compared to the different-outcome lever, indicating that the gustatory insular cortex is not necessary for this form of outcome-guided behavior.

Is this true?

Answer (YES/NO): NO